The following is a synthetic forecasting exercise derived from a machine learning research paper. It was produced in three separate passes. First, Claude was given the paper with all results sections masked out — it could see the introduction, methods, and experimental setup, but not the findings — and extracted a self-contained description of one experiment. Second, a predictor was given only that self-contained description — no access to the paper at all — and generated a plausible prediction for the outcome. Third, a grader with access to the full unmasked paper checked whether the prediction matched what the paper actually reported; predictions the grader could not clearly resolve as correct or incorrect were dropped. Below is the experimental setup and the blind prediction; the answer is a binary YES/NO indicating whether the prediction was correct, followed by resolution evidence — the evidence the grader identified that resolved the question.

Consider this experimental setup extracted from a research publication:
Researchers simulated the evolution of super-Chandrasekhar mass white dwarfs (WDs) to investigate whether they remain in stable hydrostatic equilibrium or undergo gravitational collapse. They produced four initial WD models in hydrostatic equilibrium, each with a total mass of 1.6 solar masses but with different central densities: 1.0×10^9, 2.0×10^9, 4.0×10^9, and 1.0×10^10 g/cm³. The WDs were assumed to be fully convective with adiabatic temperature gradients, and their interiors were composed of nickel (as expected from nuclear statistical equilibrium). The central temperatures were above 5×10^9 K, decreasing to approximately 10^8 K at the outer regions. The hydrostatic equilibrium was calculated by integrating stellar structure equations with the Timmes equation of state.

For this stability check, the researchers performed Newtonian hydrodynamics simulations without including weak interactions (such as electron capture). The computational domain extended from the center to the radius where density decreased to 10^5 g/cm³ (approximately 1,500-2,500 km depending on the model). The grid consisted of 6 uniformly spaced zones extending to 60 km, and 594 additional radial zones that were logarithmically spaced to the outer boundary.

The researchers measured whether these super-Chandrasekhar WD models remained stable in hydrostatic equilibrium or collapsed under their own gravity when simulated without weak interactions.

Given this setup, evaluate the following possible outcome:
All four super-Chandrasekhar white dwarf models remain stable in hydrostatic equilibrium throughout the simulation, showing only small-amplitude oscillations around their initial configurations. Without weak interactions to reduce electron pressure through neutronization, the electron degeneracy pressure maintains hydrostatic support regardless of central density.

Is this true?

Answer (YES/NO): NO